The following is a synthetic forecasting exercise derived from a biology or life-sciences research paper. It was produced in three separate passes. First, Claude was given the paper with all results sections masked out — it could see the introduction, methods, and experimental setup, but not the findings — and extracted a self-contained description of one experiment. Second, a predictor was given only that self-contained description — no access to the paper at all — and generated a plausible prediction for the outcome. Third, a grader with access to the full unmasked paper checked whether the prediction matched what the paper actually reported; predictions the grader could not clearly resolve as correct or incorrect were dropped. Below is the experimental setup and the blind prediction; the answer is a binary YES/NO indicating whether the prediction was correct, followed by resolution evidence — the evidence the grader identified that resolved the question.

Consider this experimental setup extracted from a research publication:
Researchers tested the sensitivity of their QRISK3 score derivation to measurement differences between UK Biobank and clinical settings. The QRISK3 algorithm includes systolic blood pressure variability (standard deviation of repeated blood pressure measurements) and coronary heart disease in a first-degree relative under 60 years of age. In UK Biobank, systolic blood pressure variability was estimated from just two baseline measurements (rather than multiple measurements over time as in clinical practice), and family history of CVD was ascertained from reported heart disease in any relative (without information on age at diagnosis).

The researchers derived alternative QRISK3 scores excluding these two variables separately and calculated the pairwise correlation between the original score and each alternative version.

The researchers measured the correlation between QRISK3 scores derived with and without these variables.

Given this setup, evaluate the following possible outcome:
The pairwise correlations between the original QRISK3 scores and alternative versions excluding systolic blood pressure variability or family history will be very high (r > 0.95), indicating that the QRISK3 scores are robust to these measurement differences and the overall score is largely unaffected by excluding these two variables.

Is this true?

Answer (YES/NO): YES